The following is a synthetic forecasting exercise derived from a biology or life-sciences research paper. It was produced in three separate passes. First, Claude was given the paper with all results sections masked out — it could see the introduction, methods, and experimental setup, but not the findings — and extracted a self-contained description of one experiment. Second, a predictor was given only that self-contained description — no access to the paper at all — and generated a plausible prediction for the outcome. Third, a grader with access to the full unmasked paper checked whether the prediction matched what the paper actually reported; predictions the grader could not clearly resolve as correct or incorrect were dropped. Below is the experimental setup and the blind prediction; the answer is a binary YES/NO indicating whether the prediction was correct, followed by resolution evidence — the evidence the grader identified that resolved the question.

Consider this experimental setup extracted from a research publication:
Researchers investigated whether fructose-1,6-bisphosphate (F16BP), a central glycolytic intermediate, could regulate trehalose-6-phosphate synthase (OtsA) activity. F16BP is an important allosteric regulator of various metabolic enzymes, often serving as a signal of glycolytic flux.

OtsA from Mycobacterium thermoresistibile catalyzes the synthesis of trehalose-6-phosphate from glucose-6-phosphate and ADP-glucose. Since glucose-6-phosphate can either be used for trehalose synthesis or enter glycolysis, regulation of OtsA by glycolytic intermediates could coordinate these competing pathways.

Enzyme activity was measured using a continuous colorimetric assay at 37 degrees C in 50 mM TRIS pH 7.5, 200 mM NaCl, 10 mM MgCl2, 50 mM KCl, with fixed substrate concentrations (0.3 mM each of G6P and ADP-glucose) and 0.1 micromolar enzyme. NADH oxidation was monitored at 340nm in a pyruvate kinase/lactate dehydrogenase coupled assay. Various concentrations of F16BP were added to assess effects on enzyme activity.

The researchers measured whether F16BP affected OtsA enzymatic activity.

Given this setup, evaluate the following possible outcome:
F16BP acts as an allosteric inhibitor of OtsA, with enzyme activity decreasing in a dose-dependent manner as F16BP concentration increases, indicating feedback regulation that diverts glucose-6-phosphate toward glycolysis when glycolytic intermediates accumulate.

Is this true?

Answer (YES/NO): NO